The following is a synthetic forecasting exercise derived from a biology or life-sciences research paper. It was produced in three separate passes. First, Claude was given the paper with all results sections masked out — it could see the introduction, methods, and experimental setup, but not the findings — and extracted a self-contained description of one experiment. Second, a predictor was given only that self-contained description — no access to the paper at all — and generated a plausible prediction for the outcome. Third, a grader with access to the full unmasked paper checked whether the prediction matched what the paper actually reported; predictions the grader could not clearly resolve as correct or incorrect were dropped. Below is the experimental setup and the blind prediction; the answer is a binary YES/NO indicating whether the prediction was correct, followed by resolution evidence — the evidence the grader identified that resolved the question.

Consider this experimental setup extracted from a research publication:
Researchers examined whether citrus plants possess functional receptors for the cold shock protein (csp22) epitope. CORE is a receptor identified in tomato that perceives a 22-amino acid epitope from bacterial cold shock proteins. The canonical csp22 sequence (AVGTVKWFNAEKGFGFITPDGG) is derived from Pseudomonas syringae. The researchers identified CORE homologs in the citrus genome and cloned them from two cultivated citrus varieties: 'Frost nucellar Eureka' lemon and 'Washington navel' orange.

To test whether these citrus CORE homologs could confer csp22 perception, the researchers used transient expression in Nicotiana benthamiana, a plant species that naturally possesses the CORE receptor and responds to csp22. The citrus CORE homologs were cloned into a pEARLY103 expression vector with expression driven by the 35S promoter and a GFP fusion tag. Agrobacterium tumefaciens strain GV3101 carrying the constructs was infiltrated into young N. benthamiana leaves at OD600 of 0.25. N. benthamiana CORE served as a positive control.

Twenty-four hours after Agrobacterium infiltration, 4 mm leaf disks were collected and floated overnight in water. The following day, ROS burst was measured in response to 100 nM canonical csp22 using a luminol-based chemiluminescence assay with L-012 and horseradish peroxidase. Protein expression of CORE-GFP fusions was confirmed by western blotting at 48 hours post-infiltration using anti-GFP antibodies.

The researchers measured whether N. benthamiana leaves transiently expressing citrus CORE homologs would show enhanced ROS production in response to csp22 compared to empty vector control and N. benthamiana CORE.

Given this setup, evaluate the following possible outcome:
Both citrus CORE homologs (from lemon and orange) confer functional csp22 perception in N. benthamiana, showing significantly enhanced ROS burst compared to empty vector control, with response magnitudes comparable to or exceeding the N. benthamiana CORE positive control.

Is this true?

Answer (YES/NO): NO